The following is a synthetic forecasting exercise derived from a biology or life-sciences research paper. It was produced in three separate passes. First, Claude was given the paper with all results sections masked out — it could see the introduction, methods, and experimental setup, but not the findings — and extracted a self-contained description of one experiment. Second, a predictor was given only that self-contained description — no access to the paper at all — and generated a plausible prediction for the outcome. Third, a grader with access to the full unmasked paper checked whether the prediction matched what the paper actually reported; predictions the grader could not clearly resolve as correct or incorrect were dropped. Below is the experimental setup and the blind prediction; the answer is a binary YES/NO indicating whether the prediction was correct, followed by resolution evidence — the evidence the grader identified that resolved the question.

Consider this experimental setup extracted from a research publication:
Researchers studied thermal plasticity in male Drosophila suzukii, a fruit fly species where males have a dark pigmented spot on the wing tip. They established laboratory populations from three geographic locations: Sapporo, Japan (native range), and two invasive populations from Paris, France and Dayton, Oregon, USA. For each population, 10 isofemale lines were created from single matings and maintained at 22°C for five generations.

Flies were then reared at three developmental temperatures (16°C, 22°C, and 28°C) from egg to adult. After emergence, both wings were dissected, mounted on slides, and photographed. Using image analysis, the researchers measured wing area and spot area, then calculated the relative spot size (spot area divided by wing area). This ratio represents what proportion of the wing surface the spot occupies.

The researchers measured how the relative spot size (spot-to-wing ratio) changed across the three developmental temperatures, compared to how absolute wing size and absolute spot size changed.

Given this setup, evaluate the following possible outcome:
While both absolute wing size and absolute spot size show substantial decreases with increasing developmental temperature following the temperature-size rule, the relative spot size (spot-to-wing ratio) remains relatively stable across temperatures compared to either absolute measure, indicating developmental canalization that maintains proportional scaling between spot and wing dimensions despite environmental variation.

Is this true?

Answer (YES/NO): YES